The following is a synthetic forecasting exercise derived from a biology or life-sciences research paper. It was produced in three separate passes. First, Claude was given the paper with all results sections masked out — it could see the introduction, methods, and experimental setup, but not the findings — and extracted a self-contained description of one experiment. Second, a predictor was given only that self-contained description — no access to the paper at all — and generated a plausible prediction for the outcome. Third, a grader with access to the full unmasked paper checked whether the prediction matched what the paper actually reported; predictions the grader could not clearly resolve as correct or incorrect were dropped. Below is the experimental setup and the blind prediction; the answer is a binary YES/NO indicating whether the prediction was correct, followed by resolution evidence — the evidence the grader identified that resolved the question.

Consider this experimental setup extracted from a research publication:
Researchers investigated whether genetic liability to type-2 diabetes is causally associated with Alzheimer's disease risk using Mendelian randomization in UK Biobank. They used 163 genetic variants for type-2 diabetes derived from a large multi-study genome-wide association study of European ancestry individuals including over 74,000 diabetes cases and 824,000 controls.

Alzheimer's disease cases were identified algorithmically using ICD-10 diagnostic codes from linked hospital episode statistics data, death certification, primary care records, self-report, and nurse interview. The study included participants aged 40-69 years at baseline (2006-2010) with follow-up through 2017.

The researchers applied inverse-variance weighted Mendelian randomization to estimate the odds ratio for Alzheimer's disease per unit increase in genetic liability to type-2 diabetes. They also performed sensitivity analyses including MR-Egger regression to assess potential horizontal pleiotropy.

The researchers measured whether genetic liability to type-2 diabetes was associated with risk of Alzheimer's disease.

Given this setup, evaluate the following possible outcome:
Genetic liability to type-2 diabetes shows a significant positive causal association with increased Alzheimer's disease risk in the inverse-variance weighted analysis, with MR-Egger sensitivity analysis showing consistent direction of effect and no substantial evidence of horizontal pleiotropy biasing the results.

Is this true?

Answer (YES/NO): NO